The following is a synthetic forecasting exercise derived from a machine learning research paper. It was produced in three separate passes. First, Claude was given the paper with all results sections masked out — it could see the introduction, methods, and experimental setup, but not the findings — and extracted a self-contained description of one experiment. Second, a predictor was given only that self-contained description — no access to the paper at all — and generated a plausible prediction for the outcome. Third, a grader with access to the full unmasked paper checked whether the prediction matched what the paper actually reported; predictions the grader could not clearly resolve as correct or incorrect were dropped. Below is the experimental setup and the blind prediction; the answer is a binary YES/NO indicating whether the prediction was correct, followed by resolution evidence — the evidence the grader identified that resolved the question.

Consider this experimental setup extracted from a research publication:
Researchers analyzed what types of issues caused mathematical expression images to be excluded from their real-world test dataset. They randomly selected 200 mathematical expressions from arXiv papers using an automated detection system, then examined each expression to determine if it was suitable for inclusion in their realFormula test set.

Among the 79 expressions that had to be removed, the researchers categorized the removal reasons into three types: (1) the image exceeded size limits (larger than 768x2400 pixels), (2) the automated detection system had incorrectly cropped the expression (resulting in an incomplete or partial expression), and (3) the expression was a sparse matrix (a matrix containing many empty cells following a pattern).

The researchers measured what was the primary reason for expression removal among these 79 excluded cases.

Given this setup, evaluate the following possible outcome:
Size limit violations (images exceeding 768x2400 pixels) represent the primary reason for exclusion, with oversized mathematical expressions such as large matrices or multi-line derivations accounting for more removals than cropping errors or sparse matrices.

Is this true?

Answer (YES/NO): YES